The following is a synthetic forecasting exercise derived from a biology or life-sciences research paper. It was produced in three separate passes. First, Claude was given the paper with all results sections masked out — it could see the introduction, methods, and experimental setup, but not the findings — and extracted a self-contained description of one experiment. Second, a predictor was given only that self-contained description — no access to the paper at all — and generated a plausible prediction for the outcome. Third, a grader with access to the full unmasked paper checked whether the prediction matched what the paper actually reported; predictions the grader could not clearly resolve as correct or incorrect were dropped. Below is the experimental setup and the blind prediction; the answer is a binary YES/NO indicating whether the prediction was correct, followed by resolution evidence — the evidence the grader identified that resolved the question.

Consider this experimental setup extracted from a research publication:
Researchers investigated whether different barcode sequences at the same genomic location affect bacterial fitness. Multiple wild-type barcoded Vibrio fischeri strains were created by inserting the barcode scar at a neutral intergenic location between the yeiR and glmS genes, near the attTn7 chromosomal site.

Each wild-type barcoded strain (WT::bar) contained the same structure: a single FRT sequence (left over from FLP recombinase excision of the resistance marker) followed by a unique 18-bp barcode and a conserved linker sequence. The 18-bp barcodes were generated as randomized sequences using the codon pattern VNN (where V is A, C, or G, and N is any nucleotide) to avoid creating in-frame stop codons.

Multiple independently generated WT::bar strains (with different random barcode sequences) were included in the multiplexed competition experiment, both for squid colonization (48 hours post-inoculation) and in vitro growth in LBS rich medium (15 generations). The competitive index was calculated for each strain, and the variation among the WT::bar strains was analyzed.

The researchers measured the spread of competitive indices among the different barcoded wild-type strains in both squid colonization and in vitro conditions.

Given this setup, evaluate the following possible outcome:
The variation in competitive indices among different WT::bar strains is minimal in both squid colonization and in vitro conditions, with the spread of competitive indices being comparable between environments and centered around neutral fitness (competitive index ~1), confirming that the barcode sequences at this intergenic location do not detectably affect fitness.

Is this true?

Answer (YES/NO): YES